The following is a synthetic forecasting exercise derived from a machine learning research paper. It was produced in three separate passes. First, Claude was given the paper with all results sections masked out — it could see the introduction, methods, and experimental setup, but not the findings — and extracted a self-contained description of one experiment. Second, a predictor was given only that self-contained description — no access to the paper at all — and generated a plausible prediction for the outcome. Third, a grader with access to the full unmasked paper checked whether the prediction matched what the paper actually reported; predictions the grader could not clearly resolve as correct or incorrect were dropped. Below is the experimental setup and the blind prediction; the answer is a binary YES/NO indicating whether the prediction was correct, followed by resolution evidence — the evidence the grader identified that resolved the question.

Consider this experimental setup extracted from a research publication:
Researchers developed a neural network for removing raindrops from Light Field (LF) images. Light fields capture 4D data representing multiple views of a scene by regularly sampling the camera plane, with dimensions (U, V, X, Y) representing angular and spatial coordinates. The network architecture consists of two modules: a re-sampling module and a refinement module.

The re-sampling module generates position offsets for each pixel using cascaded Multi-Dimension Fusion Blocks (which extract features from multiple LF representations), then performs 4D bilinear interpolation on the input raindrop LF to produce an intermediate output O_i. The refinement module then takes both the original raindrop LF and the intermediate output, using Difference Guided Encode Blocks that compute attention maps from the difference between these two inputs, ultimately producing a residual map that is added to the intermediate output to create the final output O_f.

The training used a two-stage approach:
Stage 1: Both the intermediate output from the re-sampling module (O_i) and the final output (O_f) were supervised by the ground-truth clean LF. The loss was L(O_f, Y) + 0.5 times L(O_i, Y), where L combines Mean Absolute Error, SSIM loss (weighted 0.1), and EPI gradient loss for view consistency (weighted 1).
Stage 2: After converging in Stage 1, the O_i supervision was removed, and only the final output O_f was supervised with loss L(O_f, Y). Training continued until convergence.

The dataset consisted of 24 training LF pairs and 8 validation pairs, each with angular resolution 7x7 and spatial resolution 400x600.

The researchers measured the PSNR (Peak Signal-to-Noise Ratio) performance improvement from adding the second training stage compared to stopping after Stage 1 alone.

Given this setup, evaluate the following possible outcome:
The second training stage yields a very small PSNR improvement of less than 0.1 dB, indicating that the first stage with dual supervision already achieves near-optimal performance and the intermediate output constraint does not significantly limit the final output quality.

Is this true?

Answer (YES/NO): NO